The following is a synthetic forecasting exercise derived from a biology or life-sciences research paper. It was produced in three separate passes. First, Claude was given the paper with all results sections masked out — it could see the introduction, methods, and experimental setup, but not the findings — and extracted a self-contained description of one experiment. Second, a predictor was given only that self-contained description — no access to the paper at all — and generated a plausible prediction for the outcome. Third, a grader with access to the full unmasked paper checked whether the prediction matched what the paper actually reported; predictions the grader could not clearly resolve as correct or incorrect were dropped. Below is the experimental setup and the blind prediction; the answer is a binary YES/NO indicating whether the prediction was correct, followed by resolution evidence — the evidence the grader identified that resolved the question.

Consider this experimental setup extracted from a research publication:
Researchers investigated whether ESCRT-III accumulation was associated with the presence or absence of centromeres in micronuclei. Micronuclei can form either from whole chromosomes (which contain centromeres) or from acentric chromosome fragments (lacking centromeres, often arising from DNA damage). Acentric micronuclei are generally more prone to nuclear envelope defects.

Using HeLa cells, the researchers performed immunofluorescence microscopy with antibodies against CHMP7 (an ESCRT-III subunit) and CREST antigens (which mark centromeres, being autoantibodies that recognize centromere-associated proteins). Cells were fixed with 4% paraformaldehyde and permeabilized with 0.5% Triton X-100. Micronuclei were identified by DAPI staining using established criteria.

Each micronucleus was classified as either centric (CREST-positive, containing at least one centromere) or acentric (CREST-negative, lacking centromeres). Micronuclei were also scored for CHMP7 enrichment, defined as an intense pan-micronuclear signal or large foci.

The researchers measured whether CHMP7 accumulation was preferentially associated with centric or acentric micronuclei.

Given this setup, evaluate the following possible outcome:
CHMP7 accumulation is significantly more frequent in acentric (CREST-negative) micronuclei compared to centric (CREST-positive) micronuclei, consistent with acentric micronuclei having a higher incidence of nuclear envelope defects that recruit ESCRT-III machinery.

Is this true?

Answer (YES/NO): YES